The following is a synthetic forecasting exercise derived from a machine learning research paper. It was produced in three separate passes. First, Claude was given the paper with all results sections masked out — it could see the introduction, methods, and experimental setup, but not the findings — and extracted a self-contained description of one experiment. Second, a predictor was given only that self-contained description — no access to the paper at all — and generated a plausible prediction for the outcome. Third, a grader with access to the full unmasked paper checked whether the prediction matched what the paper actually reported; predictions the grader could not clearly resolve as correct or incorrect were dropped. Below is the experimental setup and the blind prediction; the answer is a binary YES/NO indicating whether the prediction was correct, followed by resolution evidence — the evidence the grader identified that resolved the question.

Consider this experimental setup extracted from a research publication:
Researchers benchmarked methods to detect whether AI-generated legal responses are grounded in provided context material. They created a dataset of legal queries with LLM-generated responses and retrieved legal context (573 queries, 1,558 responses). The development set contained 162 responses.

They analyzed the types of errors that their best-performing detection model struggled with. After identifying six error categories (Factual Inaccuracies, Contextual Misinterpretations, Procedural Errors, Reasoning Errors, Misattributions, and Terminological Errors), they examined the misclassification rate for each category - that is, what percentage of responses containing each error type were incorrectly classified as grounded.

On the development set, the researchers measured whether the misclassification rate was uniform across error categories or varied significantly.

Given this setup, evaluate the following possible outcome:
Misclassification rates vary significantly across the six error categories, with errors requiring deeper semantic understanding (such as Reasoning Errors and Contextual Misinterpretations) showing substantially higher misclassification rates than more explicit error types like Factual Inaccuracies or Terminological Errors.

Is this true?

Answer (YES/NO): NO